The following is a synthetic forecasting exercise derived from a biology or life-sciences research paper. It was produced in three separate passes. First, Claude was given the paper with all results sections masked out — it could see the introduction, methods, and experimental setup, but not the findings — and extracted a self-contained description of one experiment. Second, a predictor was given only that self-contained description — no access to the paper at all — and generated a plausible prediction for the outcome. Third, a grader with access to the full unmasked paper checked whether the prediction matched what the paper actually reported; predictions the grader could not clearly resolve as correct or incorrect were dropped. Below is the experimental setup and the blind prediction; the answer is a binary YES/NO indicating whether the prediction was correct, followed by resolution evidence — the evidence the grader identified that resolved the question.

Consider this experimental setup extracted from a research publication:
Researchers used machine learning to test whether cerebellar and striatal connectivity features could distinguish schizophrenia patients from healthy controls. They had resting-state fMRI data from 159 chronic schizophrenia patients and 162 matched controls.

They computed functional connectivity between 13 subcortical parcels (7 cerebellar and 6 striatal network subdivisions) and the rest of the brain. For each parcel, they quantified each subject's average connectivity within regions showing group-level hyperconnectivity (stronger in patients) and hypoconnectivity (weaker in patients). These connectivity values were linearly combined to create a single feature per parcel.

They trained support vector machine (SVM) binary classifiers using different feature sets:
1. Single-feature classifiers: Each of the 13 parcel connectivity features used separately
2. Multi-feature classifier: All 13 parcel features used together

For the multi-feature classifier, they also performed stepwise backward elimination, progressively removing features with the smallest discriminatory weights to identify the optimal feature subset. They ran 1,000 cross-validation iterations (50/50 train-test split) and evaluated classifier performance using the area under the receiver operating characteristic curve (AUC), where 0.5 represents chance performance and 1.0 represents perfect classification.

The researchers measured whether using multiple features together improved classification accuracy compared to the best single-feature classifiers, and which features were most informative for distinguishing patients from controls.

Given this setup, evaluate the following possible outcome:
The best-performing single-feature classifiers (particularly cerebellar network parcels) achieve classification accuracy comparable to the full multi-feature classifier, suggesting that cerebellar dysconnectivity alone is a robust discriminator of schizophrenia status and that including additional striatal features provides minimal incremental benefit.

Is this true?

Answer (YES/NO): NO